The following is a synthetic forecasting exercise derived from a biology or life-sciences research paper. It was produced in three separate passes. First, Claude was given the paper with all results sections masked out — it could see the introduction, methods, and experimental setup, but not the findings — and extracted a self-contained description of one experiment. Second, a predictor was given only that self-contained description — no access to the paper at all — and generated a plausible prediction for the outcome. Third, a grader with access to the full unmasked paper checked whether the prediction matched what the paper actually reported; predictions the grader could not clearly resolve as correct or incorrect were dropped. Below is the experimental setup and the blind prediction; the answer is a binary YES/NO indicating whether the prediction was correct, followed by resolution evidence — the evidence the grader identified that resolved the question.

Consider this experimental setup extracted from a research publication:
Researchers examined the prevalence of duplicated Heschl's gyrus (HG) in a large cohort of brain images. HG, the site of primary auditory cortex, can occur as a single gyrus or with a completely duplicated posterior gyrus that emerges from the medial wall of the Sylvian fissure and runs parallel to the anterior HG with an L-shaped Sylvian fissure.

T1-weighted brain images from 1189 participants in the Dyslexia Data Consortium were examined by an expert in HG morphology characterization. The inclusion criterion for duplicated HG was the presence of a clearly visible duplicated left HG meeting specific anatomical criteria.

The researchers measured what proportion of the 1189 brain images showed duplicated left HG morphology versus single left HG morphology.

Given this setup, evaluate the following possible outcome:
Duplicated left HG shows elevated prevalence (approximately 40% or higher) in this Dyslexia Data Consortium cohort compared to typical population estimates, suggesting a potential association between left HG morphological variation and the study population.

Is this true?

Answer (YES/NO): NO